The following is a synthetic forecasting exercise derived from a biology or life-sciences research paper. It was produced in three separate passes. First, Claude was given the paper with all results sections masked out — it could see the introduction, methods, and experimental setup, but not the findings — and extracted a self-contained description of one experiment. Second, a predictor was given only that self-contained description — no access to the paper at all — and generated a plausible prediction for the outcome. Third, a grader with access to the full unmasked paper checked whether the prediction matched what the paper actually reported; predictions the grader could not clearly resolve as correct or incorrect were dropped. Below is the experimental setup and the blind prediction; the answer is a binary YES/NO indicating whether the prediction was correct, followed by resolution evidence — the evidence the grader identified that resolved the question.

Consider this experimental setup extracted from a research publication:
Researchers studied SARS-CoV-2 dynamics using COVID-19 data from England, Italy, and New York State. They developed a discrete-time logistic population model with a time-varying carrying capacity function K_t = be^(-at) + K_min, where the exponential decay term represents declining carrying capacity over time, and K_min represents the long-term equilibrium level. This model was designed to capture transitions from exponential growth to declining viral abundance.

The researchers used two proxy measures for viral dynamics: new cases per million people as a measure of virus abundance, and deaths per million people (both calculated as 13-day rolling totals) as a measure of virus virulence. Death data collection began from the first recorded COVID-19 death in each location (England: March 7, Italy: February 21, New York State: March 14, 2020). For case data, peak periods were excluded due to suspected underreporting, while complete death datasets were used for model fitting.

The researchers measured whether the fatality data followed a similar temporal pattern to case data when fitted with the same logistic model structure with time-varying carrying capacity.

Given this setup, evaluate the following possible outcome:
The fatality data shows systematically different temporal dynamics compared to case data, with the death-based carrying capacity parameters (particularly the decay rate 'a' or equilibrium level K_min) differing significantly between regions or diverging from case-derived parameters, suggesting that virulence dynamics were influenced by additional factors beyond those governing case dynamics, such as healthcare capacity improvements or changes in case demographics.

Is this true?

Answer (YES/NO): NO